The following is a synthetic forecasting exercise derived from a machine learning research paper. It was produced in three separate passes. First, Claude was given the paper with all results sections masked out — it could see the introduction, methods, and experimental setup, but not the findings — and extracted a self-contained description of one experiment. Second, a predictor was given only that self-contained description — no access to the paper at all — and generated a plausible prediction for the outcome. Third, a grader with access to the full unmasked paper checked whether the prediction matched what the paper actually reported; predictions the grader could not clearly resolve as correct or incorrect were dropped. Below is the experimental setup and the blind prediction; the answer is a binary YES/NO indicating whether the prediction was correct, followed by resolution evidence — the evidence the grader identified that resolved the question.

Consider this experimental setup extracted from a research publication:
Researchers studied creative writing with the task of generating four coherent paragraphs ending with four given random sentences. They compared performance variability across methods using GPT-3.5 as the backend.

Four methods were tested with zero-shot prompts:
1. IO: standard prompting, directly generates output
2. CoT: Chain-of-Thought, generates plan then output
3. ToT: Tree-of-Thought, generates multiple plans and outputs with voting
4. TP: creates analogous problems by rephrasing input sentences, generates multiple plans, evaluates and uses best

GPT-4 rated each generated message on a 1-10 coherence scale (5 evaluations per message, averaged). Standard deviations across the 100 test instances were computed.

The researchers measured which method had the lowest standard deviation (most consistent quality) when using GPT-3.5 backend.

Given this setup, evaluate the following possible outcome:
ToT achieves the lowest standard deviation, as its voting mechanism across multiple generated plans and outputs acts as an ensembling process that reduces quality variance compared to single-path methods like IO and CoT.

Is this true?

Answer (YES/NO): NO